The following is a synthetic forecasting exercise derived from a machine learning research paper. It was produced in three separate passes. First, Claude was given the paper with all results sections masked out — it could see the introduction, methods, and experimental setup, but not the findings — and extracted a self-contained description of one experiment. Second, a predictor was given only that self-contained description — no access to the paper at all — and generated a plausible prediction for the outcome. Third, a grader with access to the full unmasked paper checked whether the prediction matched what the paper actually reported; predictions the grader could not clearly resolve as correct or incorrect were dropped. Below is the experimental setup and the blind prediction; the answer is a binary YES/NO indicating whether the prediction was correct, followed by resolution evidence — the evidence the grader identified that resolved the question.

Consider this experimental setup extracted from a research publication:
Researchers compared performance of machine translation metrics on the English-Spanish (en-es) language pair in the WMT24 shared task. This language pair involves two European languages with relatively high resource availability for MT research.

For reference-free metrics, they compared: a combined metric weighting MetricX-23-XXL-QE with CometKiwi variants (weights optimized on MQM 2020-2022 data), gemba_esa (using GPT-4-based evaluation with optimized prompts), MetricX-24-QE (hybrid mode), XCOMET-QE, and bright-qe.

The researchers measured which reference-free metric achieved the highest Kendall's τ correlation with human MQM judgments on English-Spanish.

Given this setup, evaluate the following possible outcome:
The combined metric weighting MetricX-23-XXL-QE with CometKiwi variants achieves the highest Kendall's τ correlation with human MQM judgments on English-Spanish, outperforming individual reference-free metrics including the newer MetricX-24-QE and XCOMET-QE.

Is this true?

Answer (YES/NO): NO